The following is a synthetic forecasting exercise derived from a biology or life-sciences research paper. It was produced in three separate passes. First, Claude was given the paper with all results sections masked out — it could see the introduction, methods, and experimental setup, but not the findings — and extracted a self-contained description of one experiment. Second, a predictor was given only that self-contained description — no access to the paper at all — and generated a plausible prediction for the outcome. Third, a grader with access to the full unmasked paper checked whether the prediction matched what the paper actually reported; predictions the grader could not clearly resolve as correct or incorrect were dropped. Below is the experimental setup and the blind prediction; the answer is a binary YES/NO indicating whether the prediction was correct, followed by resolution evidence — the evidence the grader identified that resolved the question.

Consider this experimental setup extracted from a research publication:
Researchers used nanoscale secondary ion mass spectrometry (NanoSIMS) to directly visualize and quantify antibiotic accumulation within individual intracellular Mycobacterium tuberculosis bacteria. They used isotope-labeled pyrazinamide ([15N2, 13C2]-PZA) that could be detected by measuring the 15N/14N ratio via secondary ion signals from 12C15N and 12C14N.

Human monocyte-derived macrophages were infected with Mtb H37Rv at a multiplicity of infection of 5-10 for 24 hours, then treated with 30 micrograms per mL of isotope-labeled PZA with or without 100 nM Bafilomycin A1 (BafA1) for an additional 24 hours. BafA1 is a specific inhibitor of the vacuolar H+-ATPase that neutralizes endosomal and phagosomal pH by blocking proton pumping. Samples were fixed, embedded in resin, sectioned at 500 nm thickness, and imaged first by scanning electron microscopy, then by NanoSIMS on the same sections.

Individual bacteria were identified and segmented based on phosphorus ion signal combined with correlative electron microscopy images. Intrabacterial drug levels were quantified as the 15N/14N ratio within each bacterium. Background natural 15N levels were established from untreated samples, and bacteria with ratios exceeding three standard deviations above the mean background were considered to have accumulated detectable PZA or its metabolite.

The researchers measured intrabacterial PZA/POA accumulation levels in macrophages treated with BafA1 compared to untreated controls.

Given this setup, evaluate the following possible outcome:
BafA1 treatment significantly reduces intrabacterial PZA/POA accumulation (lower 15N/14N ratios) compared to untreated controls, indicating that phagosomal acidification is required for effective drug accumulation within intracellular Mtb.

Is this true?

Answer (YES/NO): NO